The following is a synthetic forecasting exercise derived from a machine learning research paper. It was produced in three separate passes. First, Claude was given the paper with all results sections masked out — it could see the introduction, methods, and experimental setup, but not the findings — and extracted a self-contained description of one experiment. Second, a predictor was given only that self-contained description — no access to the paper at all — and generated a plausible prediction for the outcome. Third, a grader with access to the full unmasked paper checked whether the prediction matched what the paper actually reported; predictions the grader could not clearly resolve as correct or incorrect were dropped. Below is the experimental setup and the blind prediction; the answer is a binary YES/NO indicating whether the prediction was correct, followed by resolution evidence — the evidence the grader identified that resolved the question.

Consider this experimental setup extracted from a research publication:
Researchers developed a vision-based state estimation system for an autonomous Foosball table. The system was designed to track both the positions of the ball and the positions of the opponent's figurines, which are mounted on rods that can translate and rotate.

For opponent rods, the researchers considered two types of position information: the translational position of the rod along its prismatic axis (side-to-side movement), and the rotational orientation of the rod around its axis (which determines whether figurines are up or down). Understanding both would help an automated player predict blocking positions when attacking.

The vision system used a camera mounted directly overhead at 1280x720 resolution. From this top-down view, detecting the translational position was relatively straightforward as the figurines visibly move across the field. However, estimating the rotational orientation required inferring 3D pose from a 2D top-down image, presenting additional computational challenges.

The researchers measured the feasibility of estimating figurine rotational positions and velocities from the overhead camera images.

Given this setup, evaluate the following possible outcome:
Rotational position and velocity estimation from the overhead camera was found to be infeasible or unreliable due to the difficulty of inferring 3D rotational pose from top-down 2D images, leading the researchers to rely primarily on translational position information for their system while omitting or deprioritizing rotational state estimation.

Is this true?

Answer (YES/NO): YES